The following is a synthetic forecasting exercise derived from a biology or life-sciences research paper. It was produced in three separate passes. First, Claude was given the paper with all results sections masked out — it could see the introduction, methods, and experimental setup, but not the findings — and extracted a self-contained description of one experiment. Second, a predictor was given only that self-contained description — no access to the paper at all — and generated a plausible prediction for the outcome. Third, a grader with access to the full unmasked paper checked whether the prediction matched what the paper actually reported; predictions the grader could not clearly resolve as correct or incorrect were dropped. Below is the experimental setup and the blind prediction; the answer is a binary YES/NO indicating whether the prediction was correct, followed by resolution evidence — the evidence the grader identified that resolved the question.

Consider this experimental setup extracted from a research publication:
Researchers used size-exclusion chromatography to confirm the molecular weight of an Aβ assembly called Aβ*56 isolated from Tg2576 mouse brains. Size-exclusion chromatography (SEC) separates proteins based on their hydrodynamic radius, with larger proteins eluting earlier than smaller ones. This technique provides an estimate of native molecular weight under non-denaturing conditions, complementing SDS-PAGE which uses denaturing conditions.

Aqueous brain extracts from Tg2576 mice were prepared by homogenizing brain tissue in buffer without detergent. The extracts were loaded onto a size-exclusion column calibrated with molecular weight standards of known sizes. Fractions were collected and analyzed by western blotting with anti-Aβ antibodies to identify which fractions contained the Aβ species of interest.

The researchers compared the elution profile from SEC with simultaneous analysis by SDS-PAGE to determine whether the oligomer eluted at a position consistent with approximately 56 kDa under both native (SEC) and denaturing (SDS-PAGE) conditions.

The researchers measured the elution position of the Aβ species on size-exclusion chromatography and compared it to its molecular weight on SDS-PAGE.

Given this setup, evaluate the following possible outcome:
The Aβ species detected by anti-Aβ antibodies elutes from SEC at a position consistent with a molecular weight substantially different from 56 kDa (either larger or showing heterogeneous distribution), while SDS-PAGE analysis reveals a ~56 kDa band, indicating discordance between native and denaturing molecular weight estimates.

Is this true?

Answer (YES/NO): NO